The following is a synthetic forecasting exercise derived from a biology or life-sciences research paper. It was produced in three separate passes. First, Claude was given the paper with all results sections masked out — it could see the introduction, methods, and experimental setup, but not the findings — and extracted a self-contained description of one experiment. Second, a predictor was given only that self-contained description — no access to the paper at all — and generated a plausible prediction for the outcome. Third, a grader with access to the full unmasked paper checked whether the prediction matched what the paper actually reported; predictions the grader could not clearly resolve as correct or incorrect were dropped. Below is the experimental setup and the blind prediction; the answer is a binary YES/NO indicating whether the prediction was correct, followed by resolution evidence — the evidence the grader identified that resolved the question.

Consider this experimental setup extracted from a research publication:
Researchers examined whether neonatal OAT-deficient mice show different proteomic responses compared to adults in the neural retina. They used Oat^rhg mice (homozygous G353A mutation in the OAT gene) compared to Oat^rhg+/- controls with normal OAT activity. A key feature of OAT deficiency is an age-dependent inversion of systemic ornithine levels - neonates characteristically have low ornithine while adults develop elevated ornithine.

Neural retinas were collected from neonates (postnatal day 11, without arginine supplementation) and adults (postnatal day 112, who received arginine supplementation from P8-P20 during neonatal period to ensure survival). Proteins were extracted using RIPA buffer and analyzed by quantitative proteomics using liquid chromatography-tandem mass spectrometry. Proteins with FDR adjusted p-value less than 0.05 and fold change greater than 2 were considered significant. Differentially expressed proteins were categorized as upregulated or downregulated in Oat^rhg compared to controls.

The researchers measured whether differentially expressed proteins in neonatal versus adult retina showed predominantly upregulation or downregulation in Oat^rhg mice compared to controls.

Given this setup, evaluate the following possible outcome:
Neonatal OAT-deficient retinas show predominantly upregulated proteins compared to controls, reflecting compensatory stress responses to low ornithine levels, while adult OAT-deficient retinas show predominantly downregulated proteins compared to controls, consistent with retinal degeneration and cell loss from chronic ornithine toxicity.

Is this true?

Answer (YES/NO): NO